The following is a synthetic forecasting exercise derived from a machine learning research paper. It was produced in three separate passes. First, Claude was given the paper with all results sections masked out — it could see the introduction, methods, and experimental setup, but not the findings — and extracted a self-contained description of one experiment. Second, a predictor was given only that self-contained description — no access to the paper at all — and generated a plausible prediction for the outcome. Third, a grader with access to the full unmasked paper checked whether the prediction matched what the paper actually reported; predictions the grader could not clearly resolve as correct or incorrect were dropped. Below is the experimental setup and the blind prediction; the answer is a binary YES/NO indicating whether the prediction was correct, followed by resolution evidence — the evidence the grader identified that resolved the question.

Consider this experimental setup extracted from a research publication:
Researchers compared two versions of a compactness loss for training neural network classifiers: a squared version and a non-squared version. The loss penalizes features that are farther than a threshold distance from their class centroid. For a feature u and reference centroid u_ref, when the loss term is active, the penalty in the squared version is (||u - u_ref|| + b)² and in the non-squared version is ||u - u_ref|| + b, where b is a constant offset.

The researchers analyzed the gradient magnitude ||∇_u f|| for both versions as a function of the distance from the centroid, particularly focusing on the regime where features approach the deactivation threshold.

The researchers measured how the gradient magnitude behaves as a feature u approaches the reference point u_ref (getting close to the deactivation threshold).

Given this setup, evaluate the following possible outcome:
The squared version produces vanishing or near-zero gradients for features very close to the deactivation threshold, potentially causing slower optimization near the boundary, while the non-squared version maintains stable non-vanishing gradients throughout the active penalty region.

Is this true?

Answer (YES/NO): YES